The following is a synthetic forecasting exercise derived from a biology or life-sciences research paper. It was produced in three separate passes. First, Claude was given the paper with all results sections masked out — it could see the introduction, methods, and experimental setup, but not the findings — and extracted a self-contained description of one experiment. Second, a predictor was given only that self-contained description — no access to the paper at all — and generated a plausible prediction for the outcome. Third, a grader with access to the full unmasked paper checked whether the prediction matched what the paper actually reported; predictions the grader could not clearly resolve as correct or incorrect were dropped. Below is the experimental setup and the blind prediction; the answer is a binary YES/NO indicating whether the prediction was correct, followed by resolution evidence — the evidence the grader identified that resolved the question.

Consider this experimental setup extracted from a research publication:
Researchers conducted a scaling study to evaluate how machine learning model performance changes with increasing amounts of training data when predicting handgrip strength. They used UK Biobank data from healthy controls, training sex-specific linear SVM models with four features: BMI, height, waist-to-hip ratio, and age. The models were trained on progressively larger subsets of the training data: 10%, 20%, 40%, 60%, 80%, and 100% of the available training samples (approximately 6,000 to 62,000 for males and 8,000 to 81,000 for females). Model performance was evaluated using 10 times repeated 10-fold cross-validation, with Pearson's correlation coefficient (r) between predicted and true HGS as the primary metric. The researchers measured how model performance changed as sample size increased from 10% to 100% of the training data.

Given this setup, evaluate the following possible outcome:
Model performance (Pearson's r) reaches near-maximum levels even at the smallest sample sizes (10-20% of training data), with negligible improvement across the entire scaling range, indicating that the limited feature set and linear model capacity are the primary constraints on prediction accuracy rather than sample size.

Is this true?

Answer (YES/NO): NO